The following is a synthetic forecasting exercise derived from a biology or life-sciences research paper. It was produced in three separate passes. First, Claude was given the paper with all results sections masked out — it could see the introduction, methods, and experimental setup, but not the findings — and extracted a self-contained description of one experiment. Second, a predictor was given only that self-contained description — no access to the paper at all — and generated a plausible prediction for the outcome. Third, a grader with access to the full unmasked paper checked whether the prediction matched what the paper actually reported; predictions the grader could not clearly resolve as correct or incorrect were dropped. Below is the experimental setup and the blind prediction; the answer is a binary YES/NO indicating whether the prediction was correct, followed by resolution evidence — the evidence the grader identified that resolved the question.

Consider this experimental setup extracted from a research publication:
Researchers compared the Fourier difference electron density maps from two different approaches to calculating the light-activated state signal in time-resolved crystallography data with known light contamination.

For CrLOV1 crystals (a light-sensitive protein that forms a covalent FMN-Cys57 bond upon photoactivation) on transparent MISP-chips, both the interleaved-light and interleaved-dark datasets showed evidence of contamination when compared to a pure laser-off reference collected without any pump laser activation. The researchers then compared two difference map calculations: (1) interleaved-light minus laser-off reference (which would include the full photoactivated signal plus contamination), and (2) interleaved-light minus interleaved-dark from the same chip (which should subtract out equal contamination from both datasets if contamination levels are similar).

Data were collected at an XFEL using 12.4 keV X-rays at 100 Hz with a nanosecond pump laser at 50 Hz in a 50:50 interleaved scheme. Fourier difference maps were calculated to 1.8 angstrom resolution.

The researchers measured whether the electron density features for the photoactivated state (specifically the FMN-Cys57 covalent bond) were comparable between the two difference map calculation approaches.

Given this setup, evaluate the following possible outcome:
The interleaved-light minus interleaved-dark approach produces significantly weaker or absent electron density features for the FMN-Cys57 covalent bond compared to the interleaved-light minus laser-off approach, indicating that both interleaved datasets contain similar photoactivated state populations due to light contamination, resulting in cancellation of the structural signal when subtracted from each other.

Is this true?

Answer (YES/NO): NO